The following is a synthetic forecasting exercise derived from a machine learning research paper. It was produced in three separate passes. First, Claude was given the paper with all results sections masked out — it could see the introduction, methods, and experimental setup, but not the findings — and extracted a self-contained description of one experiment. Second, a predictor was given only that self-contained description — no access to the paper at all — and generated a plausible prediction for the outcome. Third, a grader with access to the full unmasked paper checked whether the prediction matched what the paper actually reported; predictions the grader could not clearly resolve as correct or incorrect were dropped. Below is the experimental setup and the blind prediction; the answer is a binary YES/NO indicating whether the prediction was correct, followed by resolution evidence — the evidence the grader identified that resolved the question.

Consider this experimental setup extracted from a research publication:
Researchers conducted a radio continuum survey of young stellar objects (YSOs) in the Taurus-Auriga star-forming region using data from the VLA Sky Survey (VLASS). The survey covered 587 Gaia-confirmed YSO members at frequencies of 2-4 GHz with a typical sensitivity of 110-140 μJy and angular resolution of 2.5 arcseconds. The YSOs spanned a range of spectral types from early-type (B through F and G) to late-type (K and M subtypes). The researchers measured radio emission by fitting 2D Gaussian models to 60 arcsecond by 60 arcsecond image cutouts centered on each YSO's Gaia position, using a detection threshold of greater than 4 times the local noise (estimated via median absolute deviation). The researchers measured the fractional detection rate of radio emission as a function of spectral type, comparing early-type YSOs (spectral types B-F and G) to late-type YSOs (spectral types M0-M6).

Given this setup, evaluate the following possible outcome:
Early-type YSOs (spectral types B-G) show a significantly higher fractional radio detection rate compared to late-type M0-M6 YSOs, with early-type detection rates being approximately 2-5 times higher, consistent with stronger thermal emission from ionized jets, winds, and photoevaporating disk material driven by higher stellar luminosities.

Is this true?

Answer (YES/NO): NO